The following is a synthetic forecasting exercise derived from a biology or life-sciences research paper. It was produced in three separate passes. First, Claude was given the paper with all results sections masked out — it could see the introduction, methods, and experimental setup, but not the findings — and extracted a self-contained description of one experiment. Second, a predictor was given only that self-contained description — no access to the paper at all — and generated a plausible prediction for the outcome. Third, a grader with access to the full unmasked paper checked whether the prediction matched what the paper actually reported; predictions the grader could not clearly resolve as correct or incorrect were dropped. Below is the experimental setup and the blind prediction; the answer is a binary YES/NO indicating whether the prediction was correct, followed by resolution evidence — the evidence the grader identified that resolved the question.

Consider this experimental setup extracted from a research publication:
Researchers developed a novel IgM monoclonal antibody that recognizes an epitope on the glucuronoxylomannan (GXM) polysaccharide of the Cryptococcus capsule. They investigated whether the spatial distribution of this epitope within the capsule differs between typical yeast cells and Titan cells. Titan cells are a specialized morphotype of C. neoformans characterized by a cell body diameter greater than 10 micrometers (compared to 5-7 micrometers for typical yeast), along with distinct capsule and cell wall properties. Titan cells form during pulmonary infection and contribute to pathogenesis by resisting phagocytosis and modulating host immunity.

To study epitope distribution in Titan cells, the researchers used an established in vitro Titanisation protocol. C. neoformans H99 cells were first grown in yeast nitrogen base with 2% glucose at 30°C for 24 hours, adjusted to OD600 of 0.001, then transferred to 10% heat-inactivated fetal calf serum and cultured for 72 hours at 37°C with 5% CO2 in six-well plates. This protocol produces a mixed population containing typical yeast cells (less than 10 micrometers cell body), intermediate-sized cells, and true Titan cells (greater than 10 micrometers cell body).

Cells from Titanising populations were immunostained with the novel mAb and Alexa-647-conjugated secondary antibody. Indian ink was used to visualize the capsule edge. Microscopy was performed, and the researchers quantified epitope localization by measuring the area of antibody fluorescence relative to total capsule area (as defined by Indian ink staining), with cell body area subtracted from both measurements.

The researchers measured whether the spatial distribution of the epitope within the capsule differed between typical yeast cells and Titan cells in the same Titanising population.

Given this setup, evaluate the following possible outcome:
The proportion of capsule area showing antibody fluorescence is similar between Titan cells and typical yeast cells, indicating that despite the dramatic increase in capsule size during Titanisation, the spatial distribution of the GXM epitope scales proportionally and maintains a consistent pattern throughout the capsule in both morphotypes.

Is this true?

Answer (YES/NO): NO